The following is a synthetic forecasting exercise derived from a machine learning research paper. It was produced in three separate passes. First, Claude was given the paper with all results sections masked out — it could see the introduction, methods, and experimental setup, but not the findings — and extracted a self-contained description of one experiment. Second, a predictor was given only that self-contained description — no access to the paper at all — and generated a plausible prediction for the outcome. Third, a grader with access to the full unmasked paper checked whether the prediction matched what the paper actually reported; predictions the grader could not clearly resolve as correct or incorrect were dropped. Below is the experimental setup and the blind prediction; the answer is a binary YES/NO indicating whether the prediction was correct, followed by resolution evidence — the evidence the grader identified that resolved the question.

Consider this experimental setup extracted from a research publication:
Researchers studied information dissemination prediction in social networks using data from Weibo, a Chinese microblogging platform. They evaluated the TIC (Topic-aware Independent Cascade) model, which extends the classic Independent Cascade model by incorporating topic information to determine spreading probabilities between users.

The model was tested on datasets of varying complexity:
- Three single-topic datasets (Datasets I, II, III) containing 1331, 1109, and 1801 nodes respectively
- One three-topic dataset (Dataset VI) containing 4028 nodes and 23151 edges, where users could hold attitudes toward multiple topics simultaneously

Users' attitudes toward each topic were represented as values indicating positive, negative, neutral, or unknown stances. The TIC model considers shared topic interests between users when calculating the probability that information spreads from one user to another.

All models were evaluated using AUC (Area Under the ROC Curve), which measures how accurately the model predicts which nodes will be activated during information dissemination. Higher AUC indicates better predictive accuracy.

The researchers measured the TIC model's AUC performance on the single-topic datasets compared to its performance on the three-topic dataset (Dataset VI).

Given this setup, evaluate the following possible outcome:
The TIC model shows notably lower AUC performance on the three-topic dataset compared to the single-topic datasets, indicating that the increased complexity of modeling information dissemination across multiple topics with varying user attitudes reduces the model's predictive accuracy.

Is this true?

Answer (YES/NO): YES